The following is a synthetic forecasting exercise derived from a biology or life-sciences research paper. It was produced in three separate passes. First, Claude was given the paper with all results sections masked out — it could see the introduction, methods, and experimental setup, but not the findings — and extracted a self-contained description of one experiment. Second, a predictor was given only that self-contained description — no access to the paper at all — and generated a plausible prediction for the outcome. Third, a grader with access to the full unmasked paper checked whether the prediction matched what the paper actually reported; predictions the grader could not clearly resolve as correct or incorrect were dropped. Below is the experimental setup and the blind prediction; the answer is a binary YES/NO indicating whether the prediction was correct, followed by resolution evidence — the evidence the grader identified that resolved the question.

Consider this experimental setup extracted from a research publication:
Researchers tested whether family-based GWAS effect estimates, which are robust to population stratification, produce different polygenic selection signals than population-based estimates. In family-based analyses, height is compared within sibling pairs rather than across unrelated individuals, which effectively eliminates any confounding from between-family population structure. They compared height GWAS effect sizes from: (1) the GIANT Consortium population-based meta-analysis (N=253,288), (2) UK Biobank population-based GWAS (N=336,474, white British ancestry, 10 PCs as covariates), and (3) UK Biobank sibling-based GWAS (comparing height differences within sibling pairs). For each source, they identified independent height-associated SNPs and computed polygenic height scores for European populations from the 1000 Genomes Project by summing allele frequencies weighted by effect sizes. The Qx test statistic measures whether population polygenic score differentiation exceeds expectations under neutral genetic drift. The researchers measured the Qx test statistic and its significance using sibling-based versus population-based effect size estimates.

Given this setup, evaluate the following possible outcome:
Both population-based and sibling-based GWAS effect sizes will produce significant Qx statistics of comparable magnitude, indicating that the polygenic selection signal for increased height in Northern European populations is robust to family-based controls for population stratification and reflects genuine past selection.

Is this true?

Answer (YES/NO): NO